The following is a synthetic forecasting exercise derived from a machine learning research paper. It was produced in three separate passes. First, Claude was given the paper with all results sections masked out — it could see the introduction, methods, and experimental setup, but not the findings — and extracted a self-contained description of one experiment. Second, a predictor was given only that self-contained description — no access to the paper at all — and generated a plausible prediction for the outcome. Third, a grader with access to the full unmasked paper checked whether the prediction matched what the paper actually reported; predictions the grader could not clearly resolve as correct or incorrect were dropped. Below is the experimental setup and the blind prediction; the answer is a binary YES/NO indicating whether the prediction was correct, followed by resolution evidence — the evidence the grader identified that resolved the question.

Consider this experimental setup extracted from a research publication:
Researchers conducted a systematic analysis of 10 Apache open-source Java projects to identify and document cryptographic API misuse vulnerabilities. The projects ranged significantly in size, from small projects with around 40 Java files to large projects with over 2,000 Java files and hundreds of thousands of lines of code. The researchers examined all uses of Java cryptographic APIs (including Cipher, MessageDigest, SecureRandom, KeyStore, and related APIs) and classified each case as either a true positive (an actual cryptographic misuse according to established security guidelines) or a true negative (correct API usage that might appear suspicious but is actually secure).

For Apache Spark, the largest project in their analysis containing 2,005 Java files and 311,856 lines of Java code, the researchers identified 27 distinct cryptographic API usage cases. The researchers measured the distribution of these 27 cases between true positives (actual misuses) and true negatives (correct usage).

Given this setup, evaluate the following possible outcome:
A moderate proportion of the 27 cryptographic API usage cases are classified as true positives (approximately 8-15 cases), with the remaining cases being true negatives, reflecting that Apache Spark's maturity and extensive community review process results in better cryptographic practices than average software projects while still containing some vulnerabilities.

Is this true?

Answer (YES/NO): NO